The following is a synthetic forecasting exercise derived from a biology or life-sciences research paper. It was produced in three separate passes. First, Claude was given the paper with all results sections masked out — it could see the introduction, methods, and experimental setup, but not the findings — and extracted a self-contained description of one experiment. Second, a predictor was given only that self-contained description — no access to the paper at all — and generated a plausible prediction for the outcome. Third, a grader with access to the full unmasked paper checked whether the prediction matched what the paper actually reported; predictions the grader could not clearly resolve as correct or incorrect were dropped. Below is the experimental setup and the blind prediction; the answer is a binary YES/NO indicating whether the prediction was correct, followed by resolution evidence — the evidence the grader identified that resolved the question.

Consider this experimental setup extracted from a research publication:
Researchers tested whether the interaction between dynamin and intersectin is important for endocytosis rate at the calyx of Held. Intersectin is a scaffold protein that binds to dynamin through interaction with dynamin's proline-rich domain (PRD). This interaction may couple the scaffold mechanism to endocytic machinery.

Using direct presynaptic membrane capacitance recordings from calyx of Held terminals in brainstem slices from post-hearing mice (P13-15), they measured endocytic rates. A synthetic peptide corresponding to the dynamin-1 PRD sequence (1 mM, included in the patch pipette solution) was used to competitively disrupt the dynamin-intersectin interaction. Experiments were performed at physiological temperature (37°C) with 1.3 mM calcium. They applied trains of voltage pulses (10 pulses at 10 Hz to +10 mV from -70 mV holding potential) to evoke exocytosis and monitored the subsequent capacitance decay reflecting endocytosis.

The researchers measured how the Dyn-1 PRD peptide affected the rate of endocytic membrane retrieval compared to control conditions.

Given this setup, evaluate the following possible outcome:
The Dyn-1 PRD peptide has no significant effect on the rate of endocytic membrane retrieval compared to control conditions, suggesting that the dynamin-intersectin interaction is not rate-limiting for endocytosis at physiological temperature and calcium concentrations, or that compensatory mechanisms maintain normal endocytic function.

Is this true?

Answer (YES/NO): NO